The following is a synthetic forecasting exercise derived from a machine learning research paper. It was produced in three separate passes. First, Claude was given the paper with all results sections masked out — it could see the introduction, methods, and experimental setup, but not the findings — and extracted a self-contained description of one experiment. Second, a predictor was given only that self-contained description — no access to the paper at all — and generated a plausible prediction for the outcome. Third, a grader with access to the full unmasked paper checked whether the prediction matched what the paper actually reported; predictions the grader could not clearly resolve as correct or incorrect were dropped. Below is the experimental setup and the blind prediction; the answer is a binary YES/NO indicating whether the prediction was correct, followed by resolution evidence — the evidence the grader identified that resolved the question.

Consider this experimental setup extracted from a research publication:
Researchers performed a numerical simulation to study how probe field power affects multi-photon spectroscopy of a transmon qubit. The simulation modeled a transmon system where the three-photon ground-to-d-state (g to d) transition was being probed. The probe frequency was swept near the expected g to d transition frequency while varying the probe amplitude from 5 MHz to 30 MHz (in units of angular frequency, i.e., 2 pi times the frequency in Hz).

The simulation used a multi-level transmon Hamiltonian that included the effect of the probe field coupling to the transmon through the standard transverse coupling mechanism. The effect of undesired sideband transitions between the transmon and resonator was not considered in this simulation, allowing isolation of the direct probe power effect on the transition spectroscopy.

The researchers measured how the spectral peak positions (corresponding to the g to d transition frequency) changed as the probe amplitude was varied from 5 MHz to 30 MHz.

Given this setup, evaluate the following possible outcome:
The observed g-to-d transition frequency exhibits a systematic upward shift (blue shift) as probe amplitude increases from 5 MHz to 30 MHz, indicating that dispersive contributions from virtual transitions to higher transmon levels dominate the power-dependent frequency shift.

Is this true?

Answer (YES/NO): NO